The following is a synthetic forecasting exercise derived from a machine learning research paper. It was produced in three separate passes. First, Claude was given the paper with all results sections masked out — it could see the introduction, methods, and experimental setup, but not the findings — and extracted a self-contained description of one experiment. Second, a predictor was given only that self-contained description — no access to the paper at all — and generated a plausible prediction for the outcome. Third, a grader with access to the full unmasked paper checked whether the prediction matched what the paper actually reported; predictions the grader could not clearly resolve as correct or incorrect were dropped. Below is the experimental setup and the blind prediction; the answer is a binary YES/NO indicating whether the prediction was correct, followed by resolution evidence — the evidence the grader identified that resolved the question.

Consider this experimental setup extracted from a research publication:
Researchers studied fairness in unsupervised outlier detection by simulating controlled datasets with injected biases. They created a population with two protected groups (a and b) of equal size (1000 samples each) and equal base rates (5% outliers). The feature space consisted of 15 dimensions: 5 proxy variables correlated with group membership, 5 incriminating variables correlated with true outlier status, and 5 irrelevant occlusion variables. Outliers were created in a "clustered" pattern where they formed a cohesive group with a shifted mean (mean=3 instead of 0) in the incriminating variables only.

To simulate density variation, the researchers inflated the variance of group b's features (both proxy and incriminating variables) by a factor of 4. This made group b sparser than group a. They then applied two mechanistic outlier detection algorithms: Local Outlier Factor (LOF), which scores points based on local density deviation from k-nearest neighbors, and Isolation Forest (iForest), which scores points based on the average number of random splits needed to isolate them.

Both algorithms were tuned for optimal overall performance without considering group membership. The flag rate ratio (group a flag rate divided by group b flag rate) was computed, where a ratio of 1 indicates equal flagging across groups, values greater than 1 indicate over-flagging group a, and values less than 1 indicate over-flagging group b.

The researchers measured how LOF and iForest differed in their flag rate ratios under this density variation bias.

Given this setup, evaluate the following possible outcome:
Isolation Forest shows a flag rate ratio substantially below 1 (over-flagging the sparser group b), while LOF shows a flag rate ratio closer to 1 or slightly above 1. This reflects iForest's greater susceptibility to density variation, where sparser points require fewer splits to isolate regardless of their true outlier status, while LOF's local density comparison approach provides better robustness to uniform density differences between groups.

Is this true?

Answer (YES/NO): NO